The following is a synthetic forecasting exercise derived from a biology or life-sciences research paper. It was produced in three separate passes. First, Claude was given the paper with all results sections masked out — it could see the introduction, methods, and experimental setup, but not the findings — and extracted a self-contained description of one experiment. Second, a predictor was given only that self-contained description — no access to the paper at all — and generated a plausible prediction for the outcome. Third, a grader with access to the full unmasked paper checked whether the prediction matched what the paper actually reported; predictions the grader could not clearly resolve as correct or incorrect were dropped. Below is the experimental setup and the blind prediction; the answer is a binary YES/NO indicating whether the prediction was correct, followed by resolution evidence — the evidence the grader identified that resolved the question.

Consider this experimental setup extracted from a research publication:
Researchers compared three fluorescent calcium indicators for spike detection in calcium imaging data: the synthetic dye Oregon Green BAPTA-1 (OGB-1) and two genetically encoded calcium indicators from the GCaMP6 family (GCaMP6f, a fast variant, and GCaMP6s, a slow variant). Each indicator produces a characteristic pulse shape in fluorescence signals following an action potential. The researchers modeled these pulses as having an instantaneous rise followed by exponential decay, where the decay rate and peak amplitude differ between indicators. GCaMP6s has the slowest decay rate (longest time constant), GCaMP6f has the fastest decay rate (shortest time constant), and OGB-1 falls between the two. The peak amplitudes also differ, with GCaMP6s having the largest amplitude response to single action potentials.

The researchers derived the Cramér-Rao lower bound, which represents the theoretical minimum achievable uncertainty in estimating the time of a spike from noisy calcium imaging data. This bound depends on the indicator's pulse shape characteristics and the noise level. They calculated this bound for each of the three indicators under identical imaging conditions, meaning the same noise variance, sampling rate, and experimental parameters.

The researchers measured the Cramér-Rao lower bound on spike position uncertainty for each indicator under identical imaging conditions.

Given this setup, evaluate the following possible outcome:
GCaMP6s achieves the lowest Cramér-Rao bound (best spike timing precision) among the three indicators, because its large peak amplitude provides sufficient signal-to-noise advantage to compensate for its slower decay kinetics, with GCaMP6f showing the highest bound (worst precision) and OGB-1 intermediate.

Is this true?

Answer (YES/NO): NO